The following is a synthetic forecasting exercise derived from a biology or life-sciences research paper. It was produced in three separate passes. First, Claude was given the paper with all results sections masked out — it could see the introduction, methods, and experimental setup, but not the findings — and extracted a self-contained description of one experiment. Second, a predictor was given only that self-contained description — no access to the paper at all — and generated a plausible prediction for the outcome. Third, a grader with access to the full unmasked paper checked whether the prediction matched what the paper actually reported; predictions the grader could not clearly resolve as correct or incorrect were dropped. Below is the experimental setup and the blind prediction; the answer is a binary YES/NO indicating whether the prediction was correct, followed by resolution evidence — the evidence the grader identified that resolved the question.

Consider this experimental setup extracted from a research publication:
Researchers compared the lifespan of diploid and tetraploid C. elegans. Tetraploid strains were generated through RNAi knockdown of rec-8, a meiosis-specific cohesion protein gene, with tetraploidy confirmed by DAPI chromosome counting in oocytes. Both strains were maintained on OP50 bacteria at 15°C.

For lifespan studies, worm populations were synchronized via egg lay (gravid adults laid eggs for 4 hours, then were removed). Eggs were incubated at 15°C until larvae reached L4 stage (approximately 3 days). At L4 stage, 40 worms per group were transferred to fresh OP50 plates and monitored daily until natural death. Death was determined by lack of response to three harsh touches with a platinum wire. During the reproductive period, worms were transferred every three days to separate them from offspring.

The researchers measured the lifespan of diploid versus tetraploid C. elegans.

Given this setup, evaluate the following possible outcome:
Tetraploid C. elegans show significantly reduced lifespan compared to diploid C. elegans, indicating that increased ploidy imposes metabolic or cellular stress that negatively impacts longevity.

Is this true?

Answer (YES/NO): YES